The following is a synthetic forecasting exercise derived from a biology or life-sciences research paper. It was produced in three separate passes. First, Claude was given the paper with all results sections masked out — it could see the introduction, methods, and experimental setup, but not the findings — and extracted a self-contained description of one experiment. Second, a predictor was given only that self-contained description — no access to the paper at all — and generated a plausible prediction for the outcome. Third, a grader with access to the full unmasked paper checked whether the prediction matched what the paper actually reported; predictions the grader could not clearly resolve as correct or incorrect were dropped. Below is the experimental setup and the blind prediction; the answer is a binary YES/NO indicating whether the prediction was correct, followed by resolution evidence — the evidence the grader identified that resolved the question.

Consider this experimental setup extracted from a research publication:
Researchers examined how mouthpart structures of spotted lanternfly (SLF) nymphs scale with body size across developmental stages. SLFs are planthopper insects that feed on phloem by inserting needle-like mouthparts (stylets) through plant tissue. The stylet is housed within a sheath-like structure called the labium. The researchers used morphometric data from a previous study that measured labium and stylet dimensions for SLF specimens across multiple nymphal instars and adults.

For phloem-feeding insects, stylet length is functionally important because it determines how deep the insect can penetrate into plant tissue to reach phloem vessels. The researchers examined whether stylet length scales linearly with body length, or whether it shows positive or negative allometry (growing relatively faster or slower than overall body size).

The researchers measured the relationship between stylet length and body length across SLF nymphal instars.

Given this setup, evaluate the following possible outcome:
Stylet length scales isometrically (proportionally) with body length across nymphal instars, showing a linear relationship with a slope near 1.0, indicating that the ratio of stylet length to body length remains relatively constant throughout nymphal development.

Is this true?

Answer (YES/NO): NO